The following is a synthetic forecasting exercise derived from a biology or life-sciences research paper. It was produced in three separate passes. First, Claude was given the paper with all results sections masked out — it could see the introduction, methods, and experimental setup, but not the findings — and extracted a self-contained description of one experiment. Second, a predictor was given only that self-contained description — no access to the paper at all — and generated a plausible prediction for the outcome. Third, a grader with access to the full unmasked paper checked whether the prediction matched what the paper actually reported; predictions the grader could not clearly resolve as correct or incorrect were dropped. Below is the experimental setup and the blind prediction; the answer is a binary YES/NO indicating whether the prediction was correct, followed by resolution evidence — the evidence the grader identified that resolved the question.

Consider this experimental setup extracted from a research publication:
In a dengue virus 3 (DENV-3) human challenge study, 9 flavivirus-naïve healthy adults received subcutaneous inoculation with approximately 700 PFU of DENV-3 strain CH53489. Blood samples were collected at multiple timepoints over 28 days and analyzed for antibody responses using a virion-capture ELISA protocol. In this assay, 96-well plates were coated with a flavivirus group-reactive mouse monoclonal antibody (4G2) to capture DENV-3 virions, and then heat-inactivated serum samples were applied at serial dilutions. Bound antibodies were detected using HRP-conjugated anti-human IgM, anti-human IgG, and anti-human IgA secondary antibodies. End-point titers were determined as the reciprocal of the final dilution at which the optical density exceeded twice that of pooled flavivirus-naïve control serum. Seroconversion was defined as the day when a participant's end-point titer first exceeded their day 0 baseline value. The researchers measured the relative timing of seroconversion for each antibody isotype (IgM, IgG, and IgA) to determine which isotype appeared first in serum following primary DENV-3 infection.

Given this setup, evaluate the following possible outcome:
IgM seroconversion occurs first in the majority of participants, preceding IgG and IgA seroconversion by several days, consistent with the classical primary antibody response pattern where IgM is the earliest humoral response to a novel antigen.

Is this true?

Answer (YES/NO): YES